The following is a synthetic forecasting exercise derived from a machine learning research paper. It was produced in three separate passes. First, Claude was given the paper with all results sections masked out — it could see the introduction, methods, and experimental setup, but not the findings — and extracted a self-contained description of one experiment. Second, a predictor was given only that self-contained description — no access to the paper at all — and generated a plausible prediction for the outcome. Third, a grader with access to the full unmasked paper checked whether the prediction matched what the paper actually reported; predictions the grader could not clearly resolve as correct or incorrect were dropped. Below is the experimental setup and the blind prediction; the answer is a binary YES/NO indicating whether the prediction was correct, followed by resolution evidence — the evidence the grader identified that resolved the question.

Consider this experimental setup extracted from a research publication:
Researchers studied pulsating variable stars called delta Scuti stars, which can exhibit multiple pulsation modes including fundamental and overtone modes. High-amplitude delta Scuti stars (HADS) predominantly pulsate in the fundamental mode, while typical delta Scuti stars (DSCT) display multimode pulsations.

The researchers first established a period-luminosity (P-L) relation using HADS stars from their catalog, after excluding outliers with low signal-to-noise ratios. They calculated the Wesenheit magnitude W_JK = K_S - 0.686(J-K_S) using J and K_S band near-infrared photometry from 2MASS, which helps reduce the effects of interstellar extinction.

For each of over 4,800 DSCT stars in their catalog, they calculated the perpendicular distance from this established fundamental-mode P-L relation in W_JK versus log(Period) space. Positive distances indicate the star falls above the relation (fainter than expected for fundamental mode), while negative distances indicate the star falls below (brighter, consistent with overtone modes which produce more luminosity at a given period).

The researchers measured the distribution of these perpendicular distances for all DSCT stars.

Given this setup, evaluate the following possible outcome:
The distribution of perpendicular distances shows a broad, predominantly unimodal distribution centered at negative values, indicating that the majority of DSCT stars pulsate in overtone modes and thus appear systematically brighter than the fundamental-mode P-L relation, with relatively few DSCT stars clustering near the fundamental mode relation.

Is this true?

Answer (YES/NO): NO